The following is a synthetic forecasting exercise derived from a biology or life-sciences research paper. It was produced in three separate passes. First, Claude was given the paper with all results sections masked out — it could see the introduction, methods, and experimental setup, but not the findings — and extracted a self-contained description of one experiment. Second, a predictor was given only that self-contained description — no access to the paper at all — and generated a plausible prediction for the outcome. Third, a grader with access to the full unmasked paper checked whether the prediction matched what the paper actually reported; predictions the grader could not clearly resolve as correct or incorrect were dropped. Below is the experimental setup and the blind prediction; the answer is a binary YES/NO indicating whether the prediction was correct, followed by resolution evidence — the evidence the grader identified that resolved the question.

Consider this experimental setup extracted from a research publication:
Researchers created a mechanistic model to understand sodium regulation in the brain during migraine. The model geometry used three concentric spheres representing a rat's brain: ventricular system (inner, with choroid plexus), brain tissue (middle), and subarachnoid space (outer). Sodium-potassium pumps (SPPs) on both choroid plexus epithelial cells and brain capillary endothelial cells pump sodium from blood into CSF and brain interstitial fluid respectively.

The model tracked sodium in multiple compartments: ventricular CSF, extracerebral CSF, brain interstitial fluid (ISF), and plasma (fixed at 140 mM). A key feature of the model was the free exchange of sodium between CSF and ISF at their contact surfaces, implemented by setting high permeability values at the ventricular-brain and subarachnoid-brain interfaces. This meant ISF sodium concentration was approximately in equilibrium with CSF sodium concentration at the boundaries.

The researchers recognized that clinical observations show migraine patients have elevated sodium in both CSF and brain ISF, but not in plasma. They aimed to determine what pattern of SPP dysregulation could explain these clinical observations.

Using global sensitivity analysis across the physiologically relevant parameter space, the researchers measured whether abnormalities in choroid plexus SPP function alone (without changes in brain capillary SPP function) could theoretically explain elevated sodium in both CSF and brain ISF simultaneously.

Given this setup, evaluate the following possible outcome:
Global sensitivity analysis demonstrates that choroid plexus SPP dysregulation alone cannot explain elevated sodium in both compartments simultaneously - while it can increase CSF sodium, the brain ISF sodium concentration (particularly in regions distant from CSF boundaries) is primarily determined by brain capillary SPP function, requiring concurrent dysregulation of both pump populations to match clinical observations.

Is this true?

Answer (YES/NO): NO